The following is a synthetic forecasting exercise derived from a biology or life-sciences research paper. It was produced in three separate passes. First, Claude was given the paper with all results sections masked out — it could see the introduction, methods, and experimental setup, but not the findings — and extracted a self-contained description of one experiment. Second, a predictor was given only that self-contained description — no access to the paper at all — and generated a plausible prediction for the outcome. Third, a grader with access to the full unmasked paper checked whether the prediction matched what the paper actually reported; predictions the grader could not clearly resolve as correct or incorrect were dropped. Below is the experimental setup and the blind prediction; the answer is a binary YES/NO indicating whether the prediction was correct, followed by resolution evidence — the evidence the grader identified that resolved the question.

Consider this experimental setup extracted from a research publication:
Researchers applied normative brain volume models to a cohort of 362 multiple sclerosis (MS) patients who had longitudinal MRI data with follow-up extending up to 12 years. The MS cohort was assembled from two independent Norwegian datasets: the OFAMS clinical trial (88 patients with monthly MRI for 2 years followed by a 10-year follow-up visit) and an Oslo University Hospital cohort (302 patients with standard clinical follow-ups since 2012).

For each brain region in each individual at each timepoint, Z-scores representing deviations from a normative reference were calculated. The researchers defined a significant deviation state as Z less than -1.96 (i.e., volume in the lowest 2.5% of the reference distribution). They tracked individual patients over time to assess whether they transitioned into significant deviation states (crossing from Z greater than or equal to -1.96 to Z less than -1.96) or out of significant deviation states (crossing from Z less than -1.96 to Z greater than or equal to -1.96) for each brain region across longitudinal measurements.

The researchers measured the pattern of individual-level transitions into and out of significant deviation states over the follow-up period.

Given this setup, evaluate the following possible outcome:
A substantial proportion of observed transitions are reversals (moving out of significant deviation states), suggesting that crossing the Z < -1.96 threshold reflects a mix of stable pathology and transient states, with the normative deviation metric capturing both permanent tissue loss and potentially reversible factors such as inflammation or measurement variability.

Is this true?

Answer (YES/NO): YES